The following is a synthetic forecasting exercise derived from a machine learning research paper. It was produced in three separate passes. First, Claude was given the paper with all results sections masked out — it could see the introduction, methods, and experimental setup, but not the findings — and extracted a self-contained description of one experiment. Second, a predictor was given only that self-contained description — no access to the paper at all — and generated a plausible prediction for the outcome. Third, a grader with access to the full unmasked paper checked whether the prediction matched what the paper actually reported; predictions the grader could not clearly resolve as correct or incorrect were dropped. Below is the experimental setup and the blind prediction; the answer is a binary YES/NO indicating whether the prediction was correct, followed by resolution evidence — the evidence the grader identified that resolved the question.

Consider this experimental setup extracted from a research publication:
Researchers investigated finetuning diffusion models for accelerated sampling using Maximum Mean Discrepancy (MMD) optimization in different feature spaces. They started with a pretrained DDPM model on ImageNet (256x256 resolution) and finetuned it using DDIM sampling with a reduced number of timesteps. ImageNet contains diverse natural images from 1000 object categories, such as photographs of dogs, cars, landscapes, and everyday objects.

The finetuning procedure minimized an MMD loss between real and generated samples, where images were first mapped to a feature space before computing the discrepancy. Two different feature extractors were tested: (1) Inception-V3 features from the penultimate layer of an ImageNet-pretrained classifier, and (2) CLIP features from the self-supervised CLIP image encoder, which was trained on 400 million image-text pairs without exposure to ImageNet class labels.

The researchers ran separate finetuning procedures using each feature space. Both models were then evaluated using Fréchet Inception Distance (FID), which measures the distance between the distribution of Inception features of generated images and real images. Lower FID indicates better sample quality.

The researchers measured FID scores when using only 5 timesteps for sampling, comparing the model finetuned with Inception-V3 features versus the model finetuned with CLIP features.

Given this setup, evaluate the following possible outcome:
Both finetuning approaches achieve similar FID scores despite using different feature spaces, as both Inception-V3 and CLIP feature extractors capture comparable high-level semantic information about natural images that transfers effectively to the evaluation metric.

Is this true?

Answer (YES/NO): NO